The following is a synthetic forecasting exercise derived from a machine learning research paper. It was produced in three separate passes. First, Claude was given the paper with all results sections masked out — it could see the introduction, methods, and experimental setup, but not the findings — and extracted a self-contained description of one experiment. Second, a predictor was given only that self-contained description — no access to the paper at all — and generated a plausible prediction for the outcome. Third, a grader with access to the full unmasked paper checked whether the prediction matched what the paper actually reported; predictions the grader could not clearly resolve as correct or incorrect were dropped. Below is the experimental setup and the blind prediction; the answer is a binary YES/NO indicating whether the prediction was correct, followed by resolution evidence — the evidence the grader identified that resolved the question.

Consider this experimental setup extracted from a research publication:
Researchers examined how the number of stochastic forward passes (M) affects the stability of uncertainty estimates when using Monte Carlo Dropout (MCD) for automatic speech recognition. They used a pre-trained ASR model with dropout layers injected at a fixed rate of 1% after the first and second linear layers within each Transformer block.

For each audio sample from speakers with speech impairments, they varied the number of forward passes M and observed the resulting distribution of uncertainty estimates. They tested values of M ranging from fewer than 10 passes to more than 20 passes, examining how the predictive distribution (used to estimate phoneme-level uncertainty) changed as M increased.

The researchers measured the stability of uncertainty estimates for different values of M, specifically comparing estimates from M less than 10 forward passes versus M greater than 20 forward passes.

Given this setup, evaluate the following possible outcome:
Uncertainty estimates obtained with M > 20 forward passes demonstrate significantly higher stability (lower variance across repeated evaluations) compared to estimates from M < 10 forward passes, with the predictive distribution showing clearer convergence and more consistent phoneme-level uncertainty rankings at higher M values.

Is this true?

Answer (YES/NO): YES